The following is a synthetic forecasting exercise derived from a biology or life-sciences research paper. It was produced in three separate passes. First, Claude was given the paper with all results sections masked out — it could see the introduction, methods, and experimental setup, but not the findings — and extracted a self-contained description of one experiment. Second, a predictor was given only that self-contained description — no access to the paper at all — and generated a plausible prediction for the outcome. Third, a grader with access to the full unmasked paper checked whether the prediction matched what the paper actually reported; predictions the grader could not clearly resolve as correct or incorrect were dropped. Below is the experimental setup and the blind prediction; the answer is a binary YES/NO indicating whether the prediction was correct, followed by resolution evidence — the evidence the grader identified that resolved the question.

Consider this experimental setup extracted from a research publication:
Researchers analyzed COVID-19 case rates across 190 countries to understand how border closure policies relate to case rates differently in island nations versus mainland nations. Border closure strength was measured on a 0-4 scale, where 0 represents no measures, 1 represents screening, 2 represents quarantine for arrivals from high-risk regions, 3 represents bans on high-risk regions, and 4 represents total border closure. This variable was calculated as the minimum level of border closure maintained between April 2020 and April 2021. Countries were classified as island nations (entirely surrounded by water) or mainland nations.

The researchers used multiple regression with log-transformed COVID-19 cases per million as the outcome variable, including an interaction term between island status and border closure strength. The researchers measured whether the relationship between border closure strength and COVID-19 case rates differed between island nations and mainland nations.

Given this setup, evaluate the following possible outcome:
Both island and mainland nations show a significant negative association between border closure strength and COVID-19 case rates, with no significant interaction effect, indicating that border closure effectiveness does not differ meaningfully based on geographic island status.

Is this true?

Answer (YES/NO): NO